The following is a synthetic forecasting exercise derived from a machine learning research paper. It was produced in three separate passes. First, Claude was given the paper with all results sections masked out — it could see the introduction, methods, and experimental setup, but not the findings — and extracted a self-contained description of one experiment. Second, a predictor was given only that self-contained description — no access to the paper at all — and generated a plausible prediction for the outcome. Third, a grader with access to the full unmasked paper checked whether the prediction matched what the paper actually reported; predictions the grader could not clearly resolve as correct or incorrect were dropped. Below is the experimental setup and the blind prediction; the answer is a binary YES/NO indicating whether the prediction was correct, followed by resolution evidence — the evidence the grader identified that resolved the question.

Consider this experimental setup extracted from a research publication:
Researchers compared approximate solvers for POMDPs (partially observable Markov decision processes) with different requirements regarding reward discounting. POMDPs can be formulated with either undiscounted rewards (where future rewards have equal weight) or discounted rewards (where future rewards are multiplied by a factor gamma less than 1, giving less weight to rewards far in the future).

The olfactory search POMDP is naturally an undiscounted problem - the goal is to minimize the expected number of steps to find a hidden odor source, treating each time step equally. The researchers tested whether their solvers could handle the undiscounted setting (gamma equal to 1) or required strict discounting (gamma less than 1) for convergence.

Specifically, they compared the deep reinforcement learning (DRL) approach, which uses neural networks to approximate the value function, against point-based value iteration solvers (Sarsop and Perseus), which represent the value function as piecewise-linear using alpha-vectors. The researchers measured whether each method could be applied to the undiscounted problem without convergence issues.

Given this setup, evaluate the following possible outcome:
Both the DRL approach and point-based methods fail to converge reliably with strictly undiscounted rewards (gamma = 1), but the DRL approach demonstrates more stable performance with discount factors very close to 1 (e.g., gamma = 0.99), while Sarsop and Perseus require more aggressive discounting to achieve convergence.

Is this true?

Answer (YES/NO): NO